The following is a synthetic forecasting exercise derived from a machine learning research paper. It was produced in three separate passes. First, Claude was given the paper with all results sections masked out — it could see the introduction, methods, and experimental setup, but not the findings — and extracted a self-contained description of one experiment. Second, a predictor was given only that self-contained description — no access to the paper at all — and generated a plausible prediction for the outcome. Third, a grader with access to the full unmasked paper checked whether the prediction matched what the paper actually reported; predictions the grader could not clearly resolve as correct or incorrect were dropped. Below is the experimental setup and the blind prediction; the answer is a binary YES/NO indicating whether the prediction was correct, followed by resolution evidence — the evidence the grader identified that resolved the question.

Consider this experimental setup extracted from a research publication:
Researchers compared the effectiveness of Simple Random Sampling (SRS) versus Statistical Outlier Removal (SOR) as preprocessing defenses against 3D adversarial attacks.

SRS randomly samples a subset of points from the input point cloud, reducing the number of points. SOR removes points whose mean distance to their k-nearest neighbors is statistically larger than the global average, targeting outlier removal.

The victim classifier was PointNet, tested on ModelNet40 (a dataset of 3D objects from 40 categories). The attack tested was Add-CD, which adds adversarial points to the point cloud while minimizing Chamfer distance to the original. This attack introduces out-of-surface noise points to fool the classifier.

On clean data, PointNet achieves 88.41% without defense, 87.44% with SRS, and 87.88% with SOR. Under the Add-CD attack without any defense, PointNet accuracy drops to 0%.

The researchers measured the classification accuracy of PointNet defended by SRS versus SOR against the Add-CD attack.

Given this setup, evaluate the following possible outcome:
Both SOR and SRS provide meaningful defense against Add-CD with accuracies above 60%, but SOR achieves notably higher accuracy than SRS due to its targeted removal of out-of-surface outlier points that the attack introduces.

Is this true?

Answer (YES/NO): YES